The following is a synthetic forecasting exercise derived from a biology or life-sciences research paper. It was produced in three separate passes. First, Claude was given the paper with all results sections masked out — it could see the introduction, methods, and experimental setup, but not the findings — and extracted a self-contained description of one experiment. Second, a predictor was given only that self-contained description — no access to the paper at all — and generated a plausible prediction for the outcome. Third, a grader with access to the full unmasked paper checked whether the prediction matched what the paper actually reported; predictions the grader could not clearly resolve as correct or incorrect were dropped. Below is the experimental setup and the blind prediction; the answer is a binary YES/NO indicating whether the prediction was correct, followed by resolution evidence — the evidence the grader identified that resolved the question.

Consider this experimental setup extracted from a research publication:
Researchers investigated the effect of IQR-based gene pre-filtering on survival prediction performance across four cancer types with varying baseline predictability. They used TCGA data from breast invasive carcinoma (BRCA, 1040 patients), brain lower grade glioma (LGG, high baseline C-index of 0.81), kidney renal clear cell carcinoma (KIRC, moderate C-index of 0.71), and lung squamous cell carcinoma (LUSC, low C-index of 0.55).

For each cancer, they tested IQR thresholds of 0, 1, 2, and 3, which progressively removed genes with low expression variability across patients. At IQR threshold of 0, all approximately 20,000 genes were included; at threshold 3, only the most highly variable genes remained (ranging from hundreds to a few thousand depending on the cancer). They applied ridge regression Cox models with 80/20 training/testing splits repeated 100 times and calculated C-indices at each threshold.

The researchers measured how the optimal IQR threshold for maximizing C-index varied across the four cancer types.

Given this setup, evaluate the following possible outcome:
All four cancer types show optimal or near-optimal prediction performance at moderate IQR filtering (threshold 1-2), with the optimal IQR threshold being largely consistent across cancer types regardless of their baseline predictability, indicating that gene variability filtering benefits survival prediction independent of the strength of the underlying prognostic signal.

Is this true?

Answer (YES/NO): NO